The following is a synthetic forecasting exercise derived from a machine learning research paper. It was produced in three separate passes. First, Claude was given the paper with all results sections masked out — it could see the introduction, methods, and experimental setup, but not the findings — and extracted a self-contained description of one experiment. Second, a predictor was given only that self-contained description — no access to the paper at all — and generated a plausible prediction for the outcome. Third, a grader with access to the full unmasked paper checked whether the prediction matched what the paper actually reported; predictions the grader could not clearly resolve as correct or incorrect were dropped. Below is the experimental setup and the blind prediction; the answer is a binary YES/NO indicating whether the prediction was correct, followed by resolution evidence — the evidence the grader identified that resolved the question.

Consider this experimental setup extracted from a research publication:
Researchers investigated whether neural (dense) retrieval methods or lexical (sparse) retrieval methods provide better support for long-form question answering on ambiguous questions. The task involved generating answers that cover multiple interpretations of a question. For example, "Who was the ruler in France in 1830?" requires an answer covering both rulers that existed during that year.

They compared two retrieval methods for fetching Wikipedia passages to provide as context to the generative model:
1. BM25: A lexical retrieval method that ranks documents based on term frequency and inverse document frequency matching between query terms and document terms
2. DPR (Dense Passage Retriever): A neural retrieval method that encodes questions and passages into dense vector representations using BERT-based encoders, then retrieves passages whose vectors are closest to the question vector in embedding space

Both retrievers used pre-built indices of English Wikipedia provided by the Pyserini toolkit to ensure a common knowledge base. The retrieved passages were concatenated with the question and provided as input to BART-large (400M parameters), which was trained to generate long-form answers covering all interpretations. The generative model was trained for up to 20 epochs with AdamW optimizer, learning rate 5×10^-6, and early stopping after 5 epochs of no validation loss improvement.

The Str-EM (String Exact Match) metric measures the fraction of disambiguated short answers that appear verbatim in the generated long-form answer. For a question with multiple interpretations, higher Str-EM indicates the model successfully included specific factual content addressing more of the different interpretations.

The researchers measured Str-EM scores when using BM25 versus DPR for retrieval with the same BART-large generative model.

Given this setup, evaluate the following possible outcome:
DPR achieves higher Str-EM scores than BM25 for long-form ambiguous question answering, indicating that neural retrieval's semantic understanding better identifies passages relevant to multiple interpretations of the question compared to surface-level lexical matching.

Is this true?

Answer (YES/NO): YES